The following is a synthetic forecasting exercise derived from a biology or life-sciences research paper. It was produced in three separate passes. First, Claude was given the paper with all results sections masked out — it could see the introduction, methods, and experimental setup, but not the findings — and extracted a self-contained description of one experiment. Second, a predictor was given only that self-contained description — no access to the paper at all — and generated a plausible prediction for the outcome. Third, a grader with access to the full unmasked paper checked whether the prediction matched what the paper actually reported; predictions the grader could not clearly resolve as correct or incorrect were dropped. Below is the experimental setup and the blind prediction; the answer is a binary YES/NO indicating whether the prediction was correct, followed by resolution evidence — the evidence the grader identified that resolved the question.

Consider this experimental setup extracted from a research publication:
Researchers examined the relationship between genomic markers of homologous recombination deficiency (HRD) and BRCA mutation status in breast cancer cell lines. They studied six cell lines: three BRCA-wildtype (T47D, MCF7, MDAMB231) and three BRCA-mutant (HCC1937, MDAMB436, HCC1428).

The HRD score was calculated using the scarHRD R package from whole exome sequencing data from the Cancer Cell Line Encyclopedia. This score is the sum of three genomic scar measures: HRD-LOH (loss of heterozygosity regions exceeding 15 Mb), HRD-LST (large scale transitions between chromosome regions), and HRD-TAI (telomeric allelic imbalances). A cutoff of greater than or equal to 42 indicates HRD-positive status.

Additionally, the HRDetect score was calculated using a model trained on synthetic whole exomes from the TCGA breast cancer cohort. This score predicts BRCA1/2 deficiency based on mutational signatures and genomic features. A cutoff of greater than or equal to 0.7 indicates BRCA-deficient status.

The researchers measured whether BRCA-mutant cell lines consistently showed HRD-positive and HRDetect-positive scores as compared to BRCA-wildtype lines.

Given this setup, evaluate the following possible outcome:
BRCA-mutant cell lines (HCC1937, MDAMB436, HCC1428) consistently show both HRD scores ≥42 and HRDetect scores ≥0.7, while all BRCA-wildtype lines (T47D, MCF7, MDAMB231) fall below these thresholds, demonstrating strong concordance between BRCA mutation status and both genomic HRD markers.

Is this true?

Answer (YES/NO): NO